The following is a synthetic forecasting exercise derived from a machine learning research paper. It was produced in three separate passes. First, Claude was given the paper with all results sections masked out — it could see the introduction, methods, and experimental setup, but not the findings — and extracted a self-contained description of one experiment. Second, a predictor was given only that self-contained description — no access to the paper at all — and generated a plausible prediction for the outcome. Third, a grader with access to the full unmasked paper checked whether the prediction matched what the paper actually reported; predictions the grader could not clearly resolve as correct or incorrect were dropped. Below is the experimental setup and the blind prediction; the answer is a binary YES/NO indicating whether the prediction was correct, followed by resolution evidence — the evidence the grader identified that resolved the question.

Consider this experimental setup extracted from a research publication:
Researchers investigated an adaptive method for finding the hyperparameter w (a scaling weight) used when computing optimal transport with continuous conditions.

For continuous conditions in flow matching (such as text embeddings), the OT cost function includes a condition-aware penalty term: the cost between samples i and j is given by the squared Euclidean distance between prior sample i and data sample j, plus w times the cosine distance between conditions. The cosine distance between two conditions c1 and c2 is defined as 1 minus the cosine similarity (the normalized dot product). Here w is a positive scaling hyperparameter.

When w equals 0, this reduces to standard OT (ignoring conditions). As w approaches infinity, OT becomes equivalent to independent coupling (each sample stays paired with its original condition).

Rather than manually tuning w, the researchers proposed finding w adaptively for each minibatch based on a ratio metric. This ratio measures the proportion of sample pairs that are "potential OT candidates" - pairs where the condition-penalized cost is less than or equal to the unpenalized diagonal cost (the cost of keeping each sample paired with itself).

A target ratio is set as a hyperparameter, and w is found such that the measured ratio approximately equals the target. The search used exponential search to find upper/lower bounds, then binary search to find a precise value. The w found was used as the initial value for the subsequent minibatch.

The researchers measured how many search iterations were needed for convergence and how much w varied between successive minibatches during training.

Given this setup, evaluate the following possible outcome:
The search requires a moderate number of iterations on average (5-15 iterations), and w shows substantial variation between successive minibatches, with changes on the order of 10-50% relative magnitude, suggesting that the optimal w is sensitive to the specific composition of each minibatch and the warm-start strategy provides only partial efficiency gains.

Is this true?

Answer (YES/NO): NO